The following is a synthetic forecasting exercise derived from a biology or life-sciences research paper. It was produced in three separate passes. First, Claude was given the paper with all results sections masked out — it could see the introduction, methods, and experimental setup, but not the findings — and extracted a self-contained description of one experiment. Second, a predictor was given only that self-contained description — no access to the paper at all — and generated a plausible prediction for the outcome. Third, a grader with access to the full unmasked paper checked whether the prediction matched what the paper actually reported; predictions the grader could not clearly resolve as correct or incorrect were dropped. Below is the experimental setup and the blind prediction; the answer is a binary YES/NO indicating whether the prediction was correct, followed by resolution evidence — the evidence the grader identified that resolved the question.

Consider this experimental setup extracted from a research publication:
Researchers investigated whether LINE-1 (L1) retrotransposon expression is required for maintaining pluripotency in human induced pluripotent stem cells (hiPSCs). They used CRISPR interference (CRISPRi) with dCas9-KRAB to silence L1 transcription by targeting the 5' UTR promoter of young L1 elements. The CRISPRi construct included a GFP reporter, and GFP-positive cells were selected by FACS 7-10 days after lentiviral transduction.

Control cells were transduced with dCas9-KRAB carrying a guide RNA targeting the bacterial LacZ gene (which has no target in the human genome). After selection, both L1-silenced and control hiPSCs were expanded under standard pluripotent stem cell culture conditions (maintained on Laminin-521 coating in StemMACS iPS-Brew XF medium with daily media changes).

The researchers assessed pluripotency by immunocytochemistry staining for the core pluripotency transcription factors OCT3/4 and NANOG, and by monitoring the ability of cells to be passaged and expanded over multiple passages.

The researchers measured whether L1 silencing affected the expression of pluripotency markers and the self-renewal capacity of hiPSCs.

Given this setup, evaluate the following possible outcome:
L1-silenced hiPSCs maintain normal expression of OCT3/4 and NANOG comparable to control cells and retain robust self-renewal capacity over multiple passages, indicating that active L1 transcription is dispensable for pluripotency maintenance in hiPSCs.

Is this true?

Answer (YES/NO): YES